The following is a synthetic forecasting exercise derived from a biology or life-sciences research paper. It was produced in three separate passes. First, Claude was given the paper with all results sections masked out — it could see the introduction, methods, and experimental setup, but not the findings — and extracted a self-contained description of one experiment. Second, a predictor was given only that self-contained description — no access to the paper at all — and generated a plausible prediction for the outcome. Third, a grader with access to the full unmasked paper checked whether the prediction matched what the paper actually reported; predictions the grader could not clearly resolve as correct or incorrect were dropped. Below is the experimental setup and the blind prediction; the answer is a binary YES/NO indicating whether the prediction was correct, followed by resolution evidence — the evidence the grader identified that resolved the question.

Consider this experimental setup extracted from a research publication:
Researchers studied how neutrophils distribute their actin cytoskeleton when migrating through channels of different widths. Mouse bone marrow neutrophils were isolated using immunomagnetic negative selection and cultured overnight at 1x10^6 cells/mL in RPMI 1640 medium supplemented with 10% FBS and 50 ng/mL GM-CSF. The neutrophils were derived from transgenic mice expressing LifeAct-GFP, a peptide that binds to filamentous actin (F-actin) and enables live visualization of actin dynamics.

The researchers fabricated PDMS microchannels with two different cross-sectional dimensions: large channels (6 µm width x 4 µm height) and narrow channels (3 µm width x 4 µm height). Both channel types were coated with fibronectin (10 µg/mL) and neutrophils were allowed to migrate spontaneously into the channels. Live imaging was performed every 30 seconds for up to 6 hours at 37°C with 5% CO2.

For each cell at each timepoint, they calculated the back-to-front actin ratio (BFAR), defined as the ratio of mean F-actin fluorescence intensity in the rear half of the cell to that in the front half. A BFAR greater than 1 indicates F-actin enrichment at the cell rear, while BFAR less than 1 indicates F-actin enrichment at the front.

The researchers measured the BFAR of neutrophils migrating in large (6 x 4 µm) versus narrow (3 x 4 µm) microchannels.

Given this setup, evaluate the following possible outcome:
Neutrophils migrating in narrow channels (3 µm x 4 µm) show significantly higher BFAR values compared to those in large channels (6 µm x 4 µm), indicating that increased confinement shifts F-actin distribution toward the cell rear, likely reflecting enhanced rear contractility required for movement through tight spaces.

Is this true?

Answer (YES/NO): YES